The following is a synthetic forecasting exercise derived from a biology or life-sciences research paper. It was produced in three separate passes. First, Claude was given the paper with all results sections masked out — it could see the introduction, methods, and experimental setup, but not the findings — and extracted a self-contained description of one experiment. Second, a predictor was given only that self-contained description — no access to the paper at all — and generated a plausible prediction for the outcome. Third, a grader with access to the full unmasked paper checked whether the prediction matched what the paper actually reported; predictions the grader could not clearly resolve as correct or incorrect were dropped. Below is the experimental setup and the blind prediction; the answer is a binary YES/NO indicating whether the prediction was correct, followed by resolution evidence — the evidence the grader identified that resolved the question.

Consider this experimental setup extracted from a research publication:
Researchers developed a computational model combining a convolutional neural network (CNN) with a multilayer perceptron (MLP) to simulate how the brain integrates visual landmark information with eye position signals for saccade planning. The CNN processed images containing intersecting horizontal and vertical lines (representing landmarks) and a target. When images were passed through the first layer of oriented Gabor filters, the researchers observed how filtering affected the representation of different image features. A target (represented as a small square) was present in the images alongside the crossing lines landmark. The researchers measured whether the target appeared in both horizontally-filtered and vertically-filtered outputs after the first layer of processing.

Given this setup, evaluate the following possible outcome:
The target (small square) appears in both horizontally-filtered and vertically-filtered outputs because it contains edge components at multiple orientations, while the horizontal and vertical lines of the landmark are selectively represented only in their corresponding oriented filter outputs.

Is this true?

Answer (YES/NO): YES